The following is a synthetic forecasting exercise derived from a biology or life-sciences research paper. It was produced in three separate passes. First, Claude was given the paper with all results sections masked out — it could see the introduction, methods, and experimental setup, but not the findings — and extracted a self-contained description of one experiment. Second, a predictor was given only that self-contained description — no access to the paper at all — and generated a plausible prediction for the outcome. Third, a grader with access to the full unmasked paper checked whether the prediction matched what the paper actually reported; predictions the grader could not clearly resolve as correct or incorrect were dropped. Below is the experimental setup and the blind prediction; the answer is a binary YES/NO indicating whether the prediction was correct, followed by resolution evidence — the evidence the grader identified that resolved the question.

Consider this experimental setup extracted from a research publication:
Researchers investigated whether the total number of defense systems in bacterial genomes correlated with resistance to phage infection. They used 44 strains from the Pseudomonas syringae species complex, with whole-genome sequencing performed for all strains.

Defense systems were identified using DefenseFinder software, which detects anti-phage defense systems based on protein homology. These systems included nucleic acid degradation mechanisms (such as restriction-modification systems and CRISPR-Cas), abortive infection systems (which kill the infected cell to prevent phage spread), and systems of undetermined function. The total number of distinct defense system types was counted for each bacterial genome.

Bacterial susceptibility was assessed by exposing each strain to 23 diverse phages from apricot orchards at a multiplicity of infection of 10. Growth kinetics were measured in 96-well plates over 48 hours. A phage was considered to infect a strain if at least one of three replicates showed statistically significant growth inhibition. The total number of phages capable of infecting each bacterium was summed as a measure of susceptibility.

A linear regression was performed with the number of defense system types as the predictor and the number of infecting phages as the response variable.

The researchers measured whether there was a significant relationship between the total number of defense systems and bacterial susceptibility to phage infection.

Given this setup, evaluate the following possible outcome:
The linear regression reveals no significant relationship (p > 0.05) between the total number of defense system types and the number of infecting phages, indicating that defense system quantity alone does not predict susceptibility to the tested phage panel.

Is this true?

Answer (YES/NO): NO